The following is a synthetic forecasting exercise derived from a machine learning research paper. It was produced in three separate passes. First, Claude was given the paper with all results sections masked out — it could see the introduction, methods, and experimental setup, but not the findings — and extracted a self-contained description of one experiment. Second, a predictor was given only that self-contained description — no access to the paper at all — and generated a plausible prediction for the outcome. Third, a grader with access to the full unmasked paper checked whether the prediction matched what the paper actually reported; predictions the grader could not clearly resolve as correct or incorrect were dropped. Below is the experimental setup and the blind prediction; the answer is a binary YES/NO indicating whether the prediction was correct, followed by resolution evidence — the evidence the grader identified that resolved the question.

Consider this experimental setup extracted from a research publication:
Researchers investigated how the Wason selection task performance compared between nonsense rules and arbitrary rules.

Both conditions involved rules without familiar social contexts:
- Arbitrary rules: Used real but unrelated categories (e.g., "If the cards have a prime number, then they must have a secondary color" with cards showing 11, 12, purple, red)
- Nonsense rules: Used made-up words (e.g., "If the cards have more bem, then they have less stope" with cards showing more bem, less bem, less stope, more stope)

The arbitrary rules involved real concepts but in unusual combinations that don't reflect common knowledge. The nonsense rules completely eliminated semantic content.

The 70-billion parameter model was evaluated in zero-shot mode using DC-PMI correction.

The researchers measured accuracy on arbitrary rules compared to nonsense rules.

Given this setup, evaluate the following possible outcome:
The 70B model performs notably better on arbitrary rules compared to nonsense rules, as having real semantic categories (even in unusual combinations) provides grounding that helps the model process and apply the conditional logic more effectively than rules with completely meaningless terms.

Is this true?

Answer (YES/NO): NO